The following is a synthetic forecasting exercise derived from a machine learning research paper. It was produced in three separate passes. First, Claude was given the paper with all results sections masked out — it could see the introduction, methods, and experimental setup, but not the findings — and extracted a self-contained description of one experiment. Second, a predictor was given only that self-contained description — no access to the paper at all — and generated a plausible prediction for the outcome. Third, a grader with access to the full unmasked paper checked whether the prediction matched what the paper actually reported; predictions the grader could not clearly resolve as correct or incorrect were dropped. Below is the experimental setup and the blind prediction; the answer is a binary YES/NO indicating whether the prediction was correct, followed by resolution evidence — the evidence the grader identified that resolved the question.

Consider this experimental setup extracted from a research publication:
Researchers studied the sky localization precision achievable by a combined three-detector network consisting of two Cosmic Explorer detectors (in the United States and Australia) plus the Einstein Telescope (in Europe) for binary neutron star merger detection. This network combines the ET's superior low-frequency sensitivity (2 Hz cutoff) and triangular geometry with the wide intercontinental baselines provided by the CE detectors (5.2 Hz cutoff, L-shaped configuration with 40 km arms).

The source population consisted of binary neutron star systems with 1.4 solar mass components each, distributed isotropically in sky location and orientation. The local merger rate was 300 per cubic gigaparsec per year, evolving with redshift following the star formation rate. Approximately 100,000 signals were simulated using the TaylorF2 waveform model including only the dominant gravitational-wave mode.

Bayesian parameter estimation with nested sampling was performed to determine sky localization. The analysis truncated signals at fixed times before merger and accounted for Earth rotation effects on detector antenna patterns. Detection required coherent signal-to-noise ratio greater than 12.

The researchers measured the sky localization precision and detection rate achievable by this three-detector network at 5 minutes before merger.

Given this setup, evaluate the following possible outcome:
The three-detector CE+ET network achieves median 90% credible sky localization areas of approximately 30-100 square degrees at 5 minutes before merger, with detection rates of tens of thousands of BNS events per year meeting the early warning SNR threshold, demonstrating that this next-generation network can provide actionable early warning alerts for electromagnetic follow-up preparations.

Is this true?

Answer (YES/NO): NO